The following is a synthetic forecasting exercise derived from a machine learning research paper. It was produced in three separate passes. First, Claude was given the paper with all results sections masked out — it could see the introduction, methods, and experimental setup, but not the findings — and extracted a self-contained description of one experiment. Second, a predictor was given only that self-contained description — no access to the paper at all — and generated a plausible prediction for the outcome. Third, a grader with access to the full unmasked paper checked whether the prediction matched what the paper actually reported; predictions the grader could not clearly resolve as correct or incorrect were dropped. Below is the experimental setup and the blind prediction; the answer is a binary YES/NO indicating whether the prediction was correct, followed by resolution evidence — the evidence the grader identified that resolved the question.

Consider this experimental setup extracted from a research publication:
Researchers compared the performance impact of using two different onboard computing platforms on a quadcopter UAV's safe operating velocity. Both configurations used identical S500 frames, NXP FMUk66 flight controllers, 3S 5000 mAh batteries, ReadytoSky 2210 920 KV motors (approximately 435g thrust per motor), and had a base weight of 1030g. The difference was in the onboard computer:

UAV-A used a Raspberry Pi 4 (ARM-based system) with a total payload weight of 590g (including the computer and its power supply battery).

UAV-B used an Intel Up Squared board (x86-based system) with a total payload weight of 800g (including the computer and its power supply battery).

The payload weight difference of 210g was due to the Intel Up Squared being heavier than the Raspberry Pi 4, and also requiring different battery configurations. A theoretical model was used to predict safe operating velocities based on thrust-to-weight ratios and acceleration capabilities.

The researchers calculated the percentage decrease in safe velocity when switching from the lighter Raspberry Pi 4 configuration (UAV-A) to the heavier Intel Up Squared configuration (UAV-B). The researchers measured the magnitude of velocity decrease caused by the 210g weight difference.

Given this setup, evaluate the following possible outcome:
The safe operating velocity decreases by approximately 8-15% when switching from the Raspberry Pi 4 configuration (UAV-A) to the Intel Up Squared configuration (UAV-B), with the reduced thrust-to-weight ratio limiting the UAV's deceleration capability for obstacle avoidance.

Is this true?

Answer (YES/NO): NO